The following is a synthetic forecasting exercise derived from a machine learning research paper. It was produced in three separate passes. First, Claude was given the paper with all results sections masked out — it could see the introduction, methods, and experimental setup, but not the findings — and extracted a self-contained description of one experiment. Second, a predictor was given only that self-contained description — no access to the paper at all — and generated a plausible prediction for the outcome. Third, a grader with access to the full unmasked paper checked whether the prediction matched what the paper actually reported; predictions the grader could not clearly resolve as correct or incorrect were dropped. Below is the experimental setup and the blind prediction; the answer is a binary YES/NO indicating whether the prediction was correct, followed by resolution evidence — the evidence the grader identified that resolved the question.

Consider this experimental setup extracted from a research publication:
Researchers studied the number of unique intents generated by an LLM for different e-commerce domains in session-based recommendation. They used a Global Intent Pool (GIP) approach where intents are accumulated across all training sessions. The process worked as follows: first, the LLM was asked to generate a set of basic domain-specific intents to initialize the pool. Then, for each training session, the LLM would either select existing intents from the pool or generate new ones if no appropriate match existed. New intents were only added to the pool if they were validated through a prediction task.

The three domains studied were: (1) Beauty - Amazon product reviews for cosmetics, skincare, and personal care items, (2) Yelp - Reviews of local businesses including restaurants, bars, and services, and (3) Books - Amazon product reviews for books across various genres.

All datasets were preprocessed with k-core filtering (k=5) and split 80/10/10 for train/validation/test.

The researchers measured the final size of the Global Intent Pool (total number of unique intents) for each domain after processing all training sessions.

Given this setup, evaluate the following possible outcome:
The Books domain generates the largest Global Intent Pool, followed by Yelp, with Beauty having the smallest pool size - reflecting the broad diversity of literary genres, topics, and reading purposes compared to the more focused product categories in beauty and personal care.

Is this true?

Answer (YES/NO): NO